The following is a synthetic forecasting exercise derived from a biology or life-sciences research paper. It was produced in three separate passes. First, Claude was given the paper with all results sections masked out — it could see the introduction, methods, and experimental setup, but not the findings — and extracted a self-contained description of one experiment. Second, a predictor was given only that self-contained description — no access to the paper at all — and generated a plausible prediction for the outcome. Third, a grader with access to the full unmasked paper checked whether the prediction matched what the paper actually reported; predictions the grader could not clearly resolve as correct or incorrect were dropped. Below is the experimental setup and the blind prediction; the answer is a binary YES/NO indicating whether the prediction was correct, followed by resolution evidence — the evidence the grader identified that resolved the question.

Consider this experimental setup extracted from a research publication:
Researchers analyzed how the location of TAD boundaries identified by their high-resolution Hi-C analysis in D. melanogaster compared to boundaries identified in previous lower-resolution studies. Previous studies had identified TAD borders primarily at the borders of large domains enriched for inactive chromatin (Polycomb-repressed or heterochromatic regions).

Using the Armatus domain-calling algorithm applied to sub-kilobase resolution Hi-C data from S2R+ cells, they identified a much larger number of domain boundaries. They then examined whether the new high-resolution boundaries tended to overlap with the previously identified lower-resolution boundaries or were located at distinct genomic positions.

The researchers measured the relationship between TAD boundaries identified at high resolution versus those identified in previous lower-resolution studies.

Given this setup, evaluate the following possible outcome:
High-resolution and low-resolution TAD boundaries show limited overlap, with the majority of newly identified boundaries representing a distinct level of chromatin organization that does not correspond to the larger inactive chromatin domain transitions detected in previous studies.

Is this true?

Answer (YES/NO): NO